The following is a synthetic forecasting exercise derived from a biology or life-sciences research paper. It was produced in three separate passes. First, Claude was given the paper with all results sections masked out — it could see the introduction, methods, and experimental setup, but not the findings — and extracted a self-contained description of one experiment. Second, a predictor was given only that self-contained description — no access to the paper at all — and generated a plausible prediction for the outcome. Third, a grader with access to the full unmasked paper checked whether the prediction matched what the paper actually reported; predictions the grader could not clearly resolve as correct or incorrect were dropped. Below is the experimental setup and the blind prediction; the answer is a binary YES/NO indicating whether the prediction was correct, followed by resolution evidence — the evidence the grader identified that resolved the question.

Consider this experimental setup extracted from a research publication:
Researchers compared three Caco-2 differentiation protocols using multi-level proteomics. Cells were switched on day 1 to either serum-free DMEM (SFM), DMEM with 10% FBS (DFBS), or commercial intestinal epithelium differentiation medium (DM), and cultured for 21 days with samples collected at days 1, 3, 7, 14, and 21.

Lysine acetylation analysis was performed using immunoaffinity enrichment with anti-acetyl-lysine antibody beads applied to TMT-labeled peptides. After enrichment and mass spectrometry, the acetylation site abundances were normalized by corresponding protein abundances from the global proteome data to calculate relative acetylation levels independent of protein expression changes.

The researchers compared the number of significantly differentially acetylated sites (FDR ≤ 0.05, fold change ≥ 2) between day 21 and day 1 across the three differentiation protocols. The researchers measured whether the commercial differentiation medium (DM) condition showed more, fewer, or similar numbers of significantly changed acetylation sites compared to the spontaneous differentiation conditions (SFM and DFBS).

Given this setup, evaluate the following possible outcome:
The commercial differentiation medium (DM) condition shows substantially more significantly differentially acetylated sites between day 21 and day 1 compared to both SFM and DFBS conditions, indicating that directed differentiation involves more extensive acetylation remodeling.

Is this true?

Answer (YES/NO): NO